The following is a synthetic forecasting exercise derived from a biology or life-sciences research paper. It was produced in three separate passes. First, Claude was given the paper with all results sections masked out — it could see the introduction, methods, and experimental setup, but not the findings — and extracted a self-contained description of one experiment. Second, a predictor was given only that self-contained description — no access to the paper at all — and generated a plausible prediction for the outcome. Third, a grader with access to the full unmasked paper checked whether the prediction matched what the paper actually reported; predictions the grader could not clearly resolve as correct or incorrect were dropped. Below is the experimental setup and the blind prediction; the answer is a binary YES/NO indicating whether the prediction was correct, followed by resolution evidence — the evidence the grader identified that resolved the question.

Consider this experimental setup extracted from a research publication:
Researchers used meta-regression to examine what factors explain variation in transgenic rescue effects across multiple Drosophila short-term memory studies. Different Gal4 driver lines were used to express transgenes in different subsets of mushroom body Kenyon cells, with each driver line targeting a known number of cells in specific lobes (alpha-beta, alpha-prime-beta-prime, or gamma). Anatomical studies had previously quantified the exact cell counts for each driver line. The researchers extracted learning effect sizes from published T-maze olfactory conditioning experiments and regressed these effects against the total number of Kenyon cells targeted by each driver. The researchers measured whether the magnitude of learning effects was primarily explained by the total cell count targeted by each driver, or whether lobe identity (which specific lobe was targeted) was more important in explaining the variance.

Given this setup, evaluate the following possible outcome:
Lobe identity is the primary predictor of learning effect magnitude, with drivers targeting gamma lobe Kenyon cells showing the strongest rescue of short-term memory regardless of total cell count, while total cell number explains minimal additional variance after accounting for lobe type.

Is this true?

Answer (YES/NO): NO